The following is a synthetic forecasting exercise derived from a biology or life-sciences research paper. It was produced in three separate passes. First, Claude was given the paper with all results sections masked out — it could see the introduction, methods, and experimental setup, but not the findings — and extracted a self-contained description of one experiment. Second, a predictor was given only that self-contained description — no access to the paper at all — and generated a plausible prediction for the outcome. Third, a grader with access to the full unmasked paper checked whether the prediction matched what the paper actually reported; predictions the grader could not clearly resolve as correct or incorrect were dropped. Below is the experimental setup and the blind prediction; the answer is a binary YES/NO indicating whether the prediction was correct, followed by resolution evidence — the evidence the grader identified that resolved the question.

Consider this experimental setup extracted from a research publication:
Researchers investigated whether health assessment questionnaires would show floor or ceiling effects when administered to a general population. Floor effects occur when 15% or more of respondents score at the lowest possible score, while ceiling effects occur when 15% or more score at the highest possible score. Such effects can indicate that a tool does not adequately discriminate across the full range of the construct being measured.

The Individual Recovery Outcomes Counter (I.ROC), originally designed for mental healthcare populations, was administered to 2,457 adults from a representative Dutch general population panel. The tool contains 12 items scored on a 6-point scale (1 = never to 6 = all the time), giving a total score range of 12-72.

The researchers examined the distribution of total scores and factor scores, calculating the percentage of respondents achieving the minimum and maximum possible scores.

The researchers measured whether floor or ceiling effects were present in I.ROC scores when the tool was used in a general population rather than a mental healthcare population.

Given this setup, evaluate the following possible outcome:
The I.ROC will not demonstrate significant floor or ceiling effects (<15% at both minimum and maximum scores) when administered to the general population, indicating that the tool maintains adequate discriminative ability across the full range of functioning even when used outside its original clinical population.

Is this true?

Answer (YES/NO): YES